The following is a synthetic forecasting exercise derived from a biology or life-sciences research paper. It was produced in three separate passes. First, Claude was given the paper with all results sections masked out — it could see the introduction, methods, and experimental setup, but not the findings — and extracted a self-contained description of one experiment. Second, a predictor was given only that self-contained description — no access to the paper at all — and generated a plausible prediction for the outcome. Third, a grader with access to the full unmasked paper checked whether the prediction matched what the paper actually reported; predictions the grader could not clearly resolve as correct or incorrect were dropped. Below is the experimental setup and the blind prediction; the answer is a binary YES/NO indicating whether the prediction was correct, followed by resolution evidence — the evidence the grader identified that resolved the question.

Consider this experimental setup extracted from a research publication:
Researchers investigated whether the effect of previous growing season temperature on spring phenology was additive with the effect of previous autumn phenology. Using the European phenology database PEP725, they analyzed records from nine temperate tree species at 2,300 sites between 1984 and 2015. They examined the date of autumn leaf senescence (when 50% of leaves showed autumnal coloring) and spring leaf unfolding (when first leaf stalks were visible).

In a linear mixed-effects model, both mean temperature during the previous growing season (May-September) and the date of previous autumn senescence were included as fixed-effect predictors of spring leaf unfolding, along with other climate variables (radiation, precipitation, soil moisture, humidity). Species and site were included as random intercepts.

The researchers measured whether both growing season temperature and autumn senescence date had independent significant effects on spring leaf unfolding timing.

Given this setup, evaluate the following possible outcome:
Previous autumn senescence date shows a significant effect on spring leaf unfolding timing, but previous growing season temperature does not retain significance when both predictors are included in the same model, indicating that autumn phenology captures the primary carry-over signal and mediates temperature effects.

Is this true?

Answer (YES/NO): NO